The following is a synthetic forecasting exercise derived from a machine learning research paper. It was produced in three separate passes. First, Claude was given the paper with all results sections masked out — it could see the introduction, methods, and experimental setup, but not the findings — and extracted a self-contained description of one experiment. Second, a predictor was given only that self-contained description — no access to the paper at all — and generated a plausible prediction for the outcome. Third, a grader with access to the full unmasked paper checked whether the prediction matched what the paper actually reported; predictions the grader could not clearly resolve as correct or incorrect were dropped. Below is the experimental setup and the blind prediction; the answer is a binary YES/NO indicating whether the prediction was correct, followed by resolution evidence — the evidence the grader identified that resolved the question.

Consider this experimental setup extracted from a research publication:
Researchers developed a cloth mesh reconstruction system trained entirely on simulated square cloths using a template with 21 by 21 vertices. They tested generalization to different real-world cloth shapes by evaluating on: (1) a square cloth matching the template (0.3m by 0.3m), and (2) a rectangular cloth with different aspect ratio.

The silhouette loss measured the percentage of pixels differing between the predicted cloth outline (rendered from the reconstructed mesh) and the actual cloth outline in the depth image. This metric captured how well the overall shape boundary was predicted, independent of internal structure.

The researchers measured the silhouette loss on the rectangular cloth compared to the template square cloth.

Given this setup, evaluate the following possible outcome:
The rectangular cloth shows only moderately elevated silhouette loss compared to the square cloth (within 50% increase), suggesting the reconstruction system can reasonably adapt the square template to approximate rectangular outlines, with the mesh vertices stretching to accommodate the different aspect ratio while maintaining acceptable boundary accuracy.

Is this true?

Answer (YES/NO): YES